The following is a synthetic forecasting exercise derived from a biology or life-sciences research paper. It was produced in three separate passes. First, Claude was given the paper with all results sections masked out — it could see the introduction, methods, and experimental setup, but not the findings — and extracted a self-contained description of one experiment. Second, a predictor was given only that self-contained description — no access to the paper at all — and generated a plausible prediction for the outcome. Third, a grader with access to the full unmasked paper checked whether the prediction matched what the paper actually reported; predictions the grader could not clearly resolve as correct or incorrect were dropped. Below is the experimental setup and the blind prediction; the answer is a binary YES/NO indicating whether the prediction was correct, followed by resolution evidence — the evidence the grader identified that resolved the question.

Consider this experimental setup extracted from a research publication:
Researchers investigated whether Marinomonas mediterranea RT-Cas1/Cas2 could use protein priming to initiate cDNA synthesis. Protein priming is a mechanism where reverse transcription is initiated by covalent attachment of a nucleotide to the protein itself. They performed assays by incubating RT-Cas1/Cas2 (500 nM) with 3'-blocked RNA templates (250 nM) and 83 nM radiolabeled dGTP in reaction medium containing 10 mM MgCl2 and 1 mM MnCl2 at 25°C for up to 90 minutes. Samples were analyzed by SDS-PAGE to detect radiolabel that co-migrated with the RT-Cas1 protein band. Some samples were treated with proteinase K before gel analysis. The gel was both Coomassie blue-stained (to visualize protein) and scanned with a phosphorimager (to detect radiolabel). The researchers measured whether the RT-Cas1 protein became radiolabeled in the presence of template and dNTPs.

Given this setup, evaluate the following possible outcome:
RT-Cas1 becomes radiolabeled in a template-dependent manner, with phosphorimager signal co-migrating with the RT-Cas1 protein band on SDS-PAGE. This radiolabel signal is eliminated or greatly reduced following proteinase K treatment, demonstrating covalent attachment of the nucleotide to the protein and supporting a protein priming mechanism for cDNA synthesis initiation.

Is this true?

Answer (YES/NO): YES